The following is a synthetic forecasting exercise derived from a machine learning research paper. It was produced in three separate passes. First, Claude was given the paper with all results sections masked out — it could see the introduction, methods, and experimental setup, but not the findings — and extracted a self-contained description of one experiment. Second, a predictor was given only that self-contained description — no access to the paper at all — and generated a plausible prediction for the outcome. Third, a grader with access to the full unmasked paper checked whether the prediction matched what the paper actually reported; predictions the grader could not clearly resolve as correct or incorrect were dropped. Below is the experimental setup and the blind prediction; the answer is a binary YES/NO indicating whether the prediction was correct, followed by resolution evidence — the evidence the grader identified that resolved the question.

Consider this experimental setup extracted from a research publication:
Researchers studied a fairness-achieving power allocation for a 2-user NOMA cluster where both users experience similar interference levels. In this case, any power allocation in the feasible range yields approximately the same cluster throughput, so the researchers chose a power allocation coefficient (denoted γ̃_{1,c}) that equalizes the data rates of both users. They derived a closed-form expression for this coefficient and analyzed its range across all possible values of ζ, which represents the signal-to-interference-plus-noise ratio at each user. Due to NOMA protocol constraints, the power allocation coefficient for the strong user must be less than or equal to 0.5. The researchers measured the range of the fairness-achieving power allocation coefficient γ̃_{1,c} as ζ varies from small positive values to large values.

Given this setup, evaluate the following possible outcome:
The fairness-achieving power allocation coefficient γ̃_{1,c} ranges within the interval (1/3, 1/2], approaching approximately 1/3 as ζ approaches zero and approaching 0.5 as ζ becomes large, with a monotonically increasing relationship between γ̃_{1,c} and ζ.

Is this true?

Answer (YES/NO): NO